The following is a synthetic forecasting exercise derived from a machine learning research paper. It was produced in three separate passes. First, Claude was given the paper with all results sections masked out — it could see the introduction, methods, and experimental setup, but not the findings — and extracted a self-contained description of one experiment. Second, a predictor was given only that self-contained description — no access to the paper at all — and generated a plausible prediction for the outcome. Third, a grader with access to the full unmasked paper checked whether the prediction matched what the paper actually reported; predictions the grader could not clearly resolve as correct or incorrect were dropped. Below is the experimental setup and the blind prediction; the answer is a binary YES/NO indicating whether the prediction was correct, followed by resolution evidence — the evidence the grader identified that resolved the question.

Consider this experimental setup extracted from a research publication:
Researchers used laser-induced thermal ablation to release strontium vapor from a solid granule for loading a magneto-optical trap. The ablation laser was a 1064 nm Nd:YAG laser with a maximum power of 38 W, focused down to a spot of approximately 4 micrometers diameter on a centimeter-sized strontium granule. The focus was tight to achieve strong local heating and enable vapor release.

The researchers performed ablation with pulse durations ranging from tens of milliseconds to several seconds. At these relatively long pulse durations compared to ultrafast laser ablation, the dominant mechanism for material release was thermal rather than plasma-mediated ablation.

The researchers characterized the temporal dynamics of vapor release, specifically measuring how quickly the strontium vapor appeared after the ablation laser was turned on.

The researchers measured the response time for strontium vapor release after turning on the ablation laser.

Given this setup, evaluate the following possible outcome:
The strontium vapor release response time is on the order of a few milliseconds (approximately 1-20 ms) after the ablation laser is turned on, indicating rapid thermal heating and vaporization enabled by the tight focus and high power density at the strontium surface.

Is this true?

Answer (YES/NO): NO